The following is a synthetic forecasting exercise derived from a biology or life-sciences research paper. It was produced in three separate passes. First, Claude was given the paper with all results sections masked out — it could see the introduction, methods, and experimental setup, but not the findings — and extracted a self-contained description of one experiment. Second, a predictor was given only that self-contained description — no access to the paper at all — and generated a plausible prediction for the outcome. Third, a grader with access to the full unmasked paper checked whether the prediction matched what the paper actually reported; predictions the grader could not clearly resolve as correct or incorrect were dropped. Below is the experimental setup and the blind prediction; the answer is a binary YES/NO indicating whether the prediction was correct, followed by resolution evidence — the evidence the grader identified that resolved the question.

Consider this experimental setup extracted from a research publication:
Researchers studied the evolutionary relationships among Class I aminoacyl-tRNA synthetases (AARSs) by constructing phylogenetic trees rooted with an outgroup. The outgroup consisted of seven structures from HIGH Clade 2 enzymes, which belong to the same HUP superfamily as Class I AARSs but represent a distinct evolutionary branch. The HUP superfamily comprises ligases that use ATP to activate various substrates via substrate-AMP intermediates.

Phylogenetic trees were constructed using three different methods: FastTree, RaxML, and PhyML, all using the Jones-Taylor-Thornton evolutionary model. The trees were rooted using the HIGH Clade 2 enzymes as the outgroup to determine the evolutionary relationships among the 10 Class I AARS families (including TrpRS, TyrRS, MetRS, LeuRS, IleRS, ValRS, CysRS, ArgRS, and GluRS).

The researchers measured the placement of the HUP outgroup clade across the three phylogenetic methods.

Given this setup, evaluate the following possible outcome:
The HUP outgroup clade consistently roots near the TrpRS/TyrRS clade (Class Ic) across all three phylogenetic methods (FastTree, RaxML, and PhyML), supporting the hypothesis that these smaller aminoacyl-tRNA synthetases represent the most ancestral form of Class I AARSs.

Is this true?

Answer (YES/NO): NO